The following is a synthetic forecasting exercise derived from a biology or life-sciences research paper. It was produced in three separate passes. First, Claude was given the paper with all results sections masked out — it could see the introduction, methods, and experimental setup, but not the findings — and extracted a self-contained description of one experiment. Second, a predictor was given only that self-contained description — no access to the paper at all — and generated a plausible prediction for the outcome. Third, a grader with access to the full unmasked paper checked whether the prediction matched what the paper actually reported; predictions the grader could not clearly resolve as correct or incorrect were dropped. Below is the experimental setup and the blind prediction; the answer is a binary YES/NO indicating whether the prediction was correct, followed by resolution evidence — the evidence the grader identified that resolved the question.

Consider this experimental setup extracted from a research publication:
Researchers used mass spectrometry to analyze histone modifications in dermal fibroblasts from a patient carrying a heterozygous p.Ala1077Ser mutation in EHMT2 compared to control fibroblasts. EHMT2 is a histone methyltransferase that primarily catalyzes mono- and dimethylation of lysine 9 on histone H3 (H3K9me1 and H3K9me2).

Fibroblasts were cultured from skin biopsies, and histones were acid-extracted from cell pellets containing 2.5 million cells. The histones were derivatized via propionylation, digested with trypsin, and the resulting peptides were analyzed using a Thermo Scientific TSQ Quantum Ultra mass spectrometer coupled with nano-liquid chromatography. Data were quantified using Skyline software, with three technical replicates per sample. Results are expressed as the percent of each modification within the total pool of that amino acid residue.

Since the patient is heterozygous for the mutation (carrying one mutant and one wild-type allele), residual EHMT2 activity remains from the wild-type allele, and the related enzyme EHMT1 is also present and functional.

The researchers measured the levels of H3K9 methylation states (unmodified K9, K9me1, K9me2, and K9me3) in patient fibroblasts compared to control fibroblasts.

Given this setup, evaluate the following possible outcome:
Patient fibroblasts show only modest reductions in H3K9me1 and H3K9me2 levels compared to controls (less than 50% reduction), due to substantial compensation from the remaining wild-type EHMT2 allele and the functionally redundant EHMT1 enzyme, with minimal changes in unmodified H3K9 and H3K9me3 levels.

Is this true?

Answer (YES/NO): NO